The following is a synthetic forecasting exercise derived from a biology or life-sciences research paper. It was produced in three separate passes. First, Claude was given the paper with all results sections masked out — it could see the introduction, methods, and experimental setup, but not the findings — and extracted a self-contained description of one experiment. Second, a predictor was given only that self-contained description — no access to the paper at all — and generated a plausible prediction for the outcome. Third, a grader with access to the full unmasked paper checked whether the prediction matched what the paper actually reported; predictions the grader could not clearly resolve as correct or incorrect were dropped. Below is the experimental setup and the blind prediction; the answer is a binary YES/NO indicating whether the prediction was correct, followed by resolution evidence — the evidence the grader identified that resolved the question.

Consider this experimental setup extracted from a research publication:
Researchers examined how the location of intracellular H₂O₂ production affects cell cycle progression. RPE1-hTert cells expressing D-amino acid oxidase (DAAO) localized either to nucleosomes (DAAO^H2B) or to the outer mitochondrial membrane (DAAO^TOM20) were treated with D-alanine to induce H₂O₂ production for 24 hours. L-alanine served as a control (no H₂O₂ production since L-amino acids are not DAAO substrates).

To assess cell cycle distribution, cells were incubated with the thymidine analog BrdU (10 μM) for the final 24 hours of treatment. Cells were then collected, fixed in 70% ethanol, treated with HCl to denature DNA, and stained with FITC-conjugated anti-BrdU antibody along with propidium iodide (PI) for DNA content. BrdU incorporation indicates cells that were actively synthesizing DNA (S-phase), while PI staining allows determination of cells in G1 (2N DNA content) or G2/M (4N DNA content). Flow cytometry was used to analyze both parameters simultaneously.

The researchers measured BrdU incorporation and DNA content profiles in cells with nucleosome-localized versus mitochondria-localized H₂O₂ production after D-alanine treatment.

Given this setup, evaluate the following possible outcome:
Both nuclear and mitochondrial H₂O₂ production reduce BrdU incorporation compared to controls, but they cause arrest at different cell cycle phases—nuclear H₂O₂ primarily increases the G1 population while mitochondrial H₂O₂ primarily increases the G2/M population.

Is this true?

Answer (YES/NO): NO